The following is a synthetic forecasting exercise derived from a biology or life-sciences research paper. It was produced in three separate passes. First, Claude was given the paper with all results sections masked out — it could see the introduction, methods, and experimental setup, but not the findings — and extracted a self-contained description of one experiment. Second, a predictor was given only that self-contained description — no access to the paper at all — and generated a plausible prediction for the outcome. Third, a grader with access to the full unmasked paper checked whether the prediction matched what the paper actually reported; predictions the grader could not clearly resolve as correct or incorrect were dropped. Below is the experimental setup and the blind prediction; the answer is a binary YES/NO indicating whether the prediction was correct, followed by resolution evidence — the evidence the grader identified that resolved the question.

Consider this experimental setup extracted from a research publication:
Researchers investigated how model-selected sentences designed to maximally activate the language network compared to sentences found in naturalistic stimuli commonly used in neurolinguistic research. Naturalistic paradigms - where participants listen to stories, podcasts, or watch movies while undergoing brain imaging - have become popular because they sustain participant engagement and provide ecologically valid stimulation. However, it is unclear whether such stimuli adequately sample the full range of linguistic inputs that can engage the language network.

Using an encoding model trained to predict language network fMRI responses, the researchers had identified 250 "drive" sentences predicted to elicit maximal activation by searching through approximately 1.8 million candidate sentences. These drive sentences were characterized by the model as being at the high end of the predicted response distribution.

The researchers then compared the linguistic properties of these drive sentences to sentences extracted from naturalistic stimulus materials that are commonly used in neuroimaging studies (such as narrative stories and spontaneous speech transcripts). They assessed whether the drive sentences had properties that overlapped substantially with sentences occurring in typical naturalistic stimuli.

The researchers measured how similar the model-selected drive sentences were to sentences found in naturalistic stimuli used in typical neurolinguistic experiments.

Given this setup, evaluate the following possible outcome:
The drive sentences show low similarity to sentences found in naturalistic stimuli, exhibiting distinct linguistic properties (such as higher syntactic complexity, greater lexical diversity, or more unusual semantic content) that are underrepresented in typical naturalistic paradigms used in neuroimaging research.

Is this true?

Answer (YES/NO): YES